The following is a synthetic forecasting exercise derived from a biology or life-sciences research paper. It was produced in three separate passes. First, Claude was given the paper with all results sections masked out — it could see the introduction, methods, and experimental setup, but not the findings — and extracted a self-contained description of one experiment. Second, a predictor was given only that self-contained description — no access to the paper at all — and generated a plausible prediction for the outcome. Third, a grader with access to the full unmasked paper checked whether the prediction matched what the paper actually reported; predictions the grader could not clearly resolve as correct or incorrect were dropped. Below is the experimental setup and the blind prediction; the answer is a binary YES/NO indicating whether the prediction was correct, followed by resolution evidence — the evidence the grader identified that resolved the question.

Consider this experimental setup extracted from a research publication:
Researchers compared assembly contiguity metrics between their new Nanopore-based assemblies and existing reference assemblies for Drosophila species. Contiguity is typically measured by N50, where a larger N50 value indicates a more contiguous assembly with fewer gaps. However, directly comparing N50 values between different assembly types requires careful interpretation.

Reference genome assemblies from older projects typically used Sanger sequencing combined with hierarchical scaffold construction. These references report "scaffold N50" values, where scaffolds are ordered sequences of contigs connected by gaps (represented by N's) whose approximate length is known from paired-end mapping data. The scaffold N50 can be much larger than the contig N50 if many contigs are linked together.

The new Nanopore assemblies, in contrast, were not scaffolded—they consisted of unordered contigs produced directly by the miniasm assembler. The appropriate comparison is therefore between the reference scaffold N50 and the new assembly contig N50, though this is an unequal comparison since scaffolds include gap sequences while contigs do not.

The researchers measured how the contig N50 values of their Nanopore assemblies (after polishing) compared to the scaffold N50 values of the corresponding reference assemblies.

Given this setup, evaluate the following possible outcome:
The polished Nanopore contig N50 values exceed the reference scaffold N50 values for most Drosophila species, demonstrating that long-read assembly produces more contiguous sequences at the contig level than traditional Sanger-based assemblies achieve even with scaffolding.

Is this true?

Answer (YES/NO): NO